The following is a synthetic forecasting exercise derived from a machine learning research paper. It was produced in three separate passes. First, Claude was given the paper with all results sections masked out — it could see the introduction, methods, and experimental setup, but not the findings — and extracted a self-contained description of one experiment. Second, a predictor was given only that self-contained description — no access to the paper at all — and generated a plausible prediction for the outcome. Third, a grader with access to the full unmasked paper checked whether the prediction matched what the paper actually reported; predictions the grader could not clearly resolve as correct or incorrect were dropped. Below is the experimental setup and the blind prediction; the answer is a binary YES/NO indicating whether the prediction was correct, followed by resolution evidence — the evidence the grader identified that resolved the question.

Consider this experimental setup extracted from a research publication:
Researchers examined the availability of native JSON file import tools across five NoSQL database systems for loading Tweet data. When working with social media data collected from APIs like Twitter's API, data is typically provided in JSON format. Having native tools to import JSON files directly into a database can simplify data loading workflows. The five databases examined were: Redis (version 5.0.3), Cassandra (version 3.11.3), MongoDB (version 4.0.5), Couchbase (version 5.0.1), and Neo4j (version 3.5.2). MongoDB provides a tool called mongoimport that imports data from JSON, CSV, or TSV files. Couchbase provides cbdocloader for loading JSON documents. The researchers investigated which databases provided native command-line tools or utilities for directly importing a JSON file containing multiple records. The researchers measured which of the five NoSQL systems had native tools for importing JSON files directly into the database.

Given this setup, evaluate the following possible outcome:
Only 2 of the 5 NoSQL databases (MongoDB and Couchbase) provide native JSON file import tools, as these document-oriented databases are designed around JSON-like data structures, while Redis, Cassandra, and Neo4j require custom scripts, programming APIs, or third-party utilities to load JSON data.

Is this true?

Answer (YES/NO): YES